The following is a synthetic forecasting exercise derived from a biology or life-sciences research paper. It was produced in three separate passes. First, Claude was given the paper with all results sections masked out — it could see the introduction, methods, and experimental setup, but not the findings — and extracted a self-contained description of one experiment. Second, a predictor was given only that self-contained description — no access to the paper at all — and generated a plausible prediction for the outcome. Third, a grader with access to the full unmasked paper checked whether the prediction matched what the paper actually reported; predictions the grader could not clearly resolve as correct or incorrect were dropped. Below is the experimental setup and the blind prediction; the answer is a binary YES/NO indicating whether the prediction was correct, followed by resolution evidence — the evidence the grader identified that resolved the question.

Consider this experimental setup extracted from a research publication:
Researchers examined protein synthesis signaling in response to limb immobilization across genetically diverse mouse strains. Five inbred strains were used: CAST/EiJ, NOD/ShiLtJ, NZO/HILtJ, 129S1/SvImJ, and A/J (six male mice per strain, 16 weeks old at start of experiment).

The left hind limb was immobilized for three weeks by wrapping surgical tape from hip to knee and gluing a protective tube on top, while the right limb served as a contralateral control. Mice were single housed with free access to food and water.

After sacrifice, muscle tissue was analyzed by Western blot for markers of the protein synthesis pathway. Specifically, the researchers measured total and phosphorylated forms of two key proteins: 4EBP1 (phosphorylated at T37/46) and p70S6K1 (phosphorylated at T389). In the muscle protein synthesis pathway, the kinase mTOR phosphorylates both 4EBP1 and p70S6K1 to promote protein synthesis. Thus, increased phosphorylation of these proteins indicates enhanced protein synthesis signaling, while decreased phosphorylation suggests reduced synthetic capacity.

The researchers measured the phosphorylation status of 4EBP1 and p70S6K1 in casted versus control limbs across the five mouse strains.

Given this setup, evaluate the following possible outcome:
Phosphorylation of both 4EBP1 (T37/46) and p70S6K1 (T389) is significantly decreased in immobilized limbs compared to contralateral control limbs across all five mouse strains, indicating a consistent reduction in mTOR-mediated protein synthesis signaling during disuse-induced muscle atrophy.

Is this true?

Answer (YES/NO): NO